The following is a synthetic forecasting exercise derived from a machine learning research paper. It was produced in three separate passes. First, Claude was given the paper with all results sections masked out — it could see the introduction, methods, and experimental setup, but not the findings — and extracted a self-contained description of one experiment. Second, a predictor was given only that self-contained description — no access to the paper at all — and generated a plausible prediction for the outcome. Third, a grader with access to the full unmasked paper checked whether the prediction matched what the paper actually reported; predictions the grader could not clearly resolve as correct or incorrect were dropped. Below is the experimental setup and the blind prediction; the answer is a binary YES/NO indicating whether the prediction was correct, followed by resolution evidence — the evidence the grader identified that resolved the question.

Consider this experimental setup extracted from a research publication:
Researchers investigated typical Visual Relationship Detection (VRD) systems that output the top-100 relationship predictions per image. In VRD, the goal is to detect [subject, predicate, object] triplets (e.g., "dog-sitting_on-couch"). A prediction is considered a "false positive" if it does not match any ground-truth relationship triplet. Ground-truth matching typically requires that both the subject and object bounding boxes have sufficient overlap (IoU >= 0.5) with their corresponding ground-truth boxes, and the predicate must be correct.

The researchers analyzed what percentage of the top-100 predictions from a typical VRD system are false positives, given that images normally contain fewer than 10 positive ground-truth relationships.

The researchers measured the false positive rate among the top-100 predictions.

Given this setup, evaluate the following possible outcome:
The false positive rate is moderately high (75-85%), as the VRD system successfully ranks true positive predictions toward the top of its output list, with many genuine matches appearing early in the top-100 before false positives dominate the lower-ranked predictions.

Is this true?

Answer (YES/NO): NO